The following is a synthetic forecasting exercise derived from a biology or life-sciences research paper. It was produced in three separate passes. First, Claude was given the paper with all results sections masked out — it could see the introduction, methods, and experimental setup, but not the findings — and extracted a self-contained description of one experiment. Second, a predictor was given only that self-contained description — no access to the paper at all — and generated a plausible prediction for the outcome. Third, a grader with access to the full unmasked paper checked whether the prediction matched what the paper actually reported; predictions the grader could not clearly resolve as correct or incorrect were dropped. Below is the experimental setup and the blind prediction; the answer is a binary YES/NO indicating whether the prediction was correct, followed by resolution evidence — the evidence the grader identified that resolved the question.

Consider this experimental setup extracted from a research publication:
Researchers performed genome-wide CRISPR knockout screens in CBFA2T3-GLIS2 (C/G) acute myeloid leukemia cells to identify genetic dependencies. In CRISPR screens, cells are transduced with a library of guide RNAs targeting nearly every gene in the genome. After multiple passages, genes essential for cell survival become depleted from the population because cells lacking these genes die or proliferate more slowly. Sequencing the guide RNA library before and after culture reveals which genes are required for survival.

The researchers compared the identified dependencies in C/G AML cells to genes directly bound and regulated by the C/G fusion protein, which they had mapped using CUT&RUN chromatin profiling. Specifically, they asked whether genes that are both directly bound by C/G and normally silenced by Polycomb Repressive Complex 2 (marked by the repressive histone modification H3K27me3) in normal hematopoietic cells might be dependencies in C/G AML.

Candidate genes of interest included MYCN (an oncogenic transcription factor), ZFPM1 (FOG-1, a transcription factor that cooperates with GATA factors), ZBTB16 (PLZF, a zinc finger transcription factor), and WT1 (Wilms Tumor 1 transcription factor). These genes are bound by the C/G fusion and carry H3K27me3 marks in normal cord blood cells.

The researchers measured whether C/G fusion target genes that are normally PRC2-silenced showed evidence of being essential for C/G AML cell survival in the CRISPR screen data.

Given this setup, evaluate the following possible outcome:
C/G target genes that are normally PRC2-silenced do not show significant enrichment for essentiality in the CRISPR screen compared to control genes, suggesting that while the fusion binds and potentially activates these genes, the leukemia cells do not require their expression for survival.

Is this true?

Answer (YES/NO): NO